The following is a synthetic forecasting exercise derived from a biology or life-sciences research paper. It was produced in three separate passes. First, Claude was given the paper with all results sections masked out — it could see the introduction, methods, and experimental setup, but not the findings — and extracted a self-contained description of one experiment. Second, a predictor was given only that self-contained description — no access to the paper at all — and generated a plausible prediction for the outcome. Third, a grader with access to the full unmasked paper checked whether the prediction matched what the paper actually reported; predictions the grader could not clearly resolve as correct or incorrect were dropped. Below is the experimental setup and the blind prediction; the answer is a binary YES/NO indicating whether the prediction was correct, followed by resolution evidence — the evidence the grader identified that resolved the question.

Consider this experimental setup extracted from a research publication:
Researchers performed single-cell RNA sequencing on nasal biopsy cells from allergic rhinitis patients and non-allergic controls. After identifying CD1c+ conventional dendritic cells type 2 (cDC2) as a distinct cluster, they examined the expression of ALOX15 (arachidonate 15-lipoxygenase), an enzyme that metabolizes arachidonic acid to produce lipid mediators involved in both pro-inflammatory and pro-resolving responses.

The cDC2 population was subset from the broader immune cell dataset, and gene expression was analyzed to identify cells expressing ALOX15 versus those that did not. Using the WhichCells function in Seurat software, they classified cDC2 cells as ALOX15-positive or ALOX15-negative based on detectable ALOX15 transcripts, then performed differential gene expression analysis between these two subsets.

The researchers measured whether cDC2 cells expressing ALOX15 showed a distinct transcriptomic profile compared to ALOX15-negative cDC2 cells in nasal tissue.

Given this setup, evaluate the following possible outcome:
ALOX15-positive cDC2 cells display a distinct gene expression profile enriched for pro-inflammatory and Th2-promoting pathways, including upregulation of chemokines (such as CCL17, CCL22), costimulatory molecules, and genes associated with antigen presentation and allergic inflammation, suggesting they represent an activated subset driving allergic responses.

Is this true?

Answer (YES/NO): YES